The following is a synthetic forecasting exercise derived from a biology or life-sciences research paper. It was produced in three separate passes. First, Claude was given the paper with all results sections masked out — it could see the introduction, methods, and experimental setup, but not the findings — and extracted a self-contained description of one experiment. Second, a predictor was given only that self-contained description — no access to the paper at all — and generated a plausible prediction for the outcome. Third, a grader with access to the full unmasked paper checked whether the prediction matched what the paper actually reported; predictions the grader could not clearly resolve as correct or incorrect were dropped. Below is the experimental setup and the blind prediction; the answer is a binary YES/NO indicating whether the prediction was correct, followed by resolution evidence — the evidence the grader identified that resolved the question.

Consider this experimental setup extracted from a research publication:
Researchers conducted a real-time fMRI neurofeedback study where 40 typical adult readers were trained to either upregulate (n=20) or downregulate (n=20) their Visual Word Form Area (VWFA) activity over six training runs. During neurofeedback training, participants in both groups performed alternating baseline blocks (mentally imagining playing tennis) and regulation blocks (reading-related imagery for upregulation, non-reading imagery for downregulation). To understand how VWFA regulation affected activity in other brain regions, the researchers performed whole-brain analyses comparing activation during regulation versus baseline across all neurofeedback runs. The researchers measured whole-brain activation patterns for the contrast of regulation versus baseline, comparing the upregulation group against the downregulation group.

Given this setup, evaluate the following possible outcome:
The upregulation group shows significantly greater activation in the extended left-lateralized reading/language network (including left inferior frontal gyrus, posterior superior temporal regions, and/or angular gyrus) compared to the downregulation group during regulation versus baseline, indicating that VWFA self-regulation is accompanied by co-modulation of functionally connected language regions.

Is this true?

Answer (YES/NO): YES